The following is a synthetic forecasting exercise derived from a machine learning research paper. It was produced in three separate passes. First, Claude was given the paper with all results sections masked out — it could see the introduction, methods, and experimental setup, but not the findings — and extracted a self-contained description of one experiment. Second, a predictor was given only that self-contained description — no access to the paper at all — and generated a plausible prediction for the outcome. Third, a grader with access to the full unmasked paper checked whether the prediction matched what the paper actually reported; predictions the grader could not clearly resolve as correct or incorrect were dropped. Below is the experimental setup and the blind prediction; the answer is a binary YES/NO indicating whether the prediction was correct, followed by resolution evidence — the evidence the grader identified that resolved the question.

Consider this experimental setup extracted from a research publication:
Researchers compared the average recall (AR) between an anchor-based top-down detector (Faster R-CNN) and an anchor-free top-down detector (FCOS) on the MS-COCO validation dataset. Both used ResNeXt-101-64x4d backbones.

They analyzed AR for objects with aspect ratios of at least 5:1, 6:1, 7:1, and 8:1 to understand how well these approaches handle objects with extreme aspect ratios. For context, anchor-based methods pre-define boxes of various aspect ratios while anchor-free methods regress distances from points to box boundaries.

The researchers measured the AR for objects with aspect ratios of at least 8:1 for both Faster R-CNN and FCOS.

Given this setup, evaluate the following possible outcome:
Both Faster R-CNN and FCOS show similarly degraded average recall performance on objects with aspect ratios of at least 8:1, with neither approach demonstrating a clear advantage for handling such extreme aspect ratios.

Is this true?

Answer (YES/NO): YES